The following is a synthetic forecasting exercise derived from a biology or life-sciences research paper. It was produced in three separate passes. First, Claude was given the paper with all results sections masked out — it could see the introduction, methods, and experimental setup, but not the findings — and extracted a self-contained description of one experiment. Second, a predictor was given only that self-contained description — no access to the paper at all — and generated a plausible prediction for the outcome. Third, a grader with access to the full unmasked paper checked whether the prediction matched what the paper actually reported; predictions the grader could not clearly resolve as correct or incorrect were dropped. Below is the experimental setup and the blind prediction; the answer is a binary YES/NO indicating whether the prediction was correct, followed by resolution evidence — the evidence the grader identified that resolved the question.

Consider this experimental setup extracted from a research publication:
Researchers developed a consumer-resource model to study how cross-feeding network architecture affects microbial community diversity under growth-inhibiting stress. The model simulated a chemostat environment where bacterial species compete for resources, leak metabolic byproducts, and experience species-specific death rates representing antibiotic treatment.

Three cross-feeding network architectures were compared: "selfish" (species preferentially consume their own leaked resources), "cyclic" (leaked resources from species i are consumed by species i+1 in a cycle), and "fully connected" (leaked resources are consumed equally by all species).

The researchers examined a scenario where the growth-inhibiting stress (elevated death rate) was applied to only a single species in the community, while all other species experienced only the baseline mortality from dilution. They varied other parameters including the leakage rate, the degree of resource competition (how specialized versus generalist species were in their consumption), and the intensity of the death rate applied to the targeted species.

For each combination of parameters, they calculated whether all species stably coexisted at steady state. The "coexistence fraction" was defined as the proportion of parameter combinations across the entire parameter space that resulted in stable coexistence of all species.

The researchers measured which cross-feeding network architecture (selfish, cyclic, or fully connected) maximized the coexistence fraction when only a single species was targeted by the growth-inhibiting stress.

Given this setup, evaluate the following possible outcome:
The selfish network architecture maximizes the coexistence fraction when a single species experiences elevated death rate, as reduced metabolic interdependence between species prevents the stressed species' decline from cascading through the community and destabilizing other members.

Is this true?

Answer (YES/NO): NO